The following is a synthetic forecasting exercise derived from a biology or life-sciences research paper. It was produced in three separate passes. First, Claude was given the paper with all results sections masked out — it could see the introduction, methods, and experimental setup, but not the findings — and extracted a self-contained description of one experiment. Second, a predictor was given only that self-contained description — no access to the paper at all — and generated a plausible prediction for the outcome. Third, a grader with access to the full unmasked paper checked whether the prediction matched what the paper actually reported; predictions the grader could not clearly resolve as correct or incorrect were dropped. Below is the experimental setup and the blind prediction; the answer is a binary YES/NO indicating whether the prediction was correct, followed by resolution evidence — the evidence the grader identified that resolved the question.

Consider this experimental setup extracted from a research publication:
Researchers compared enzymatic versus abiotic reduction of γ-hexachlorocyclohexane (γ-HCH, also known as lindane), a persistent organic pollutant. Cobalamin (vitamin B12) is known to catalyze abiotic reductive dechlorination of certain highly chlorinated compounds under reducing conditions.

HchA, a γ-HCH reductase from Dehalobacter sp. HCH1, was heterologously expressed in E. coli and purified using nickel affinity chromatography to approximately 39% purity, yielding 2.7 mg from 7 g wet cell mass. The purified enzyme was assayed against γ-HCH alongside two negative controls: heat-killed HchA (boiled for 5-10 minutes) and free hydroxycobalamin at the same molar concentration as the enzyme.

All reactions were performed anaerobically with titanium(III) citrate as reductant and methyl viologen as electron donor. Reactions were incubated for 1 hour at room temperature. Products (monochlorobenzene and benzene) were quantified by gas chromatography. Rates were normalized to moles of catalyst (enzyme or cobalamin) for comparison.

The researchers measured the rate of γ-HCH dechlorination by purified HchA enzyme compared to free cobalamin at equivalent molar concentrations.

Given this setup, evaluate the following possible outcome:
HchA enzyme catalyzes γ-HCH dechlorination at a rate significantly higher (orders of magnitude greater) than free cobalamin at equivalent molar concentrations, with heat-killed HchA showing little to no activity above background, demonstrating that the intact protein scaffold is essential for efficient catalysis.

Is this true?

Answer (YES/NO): NO